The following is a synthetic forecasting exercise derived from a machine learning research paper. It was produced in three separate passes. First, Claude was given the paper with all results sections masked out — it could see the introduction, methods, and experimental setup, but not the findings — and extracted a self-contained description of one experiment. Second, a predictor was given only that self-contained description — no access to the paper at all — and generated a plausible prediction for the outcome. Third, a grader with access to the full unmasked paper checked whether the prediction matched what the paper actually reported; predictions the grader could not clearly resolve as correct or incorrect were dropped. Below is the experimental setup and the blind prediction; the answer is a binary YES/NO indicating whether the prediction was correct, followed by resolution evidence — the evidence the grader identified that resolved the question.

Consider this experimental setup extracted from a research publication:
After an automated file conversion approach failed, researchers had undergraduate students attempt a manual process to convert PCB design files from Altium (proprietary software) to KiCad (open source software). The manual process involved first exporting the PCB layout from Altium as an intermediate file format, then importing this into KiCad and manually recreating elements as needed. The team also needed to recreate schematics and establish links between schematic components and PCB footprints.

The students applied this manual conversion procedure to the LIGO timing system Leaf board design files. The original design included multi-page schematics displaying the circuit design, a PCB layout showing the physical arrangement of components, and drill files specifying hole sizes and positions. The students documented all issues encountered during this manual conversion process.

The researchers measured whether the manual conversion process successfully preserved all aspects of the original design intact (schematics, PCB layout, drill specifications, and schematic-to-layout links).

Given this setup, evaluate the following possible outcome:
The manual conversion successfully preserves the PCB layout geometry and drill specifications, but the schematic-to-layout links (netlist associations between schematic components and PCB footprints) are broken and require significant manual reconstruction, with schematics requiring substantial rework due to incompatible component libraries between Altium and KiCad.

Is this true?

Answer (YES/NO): NO